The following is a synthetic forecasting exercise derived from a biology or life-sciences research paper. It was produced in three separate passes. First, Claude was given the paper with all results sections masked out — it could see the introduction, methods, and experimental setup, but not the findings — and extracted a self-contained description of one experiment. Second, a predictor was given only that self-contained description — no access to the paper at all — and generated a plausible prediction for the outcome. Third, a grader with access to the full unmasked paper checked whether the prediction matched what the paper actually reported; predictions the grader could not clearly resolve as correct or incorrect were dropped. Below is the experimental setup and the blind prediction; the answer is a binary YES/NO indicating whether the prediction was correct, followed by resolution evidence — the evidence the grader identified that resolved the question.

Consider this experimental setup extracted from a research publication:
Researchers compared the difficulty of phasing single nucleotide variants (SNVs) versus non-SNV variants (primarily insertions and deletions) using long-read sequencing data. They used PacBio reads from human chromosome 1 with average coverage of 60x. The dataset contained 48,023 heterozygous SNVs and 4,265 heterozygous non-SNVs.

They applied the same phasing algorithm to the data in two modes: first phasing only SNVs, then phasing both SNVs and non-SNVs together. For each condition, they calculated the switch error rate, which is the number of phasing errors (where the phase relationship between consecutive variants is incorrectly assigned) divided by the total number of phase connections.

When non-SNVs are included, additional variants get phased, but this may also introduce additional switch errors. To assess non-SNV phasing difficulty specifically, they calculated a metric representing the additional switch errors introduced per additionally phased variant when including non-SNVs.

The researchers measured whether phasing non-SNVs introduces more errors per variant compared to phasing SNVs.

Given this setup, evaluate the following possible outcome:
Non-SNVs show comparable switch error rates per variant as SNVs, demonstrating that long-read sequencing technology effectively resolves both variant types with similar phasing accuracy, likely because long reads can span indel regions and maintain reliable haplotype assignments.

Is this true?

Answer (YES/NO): NO